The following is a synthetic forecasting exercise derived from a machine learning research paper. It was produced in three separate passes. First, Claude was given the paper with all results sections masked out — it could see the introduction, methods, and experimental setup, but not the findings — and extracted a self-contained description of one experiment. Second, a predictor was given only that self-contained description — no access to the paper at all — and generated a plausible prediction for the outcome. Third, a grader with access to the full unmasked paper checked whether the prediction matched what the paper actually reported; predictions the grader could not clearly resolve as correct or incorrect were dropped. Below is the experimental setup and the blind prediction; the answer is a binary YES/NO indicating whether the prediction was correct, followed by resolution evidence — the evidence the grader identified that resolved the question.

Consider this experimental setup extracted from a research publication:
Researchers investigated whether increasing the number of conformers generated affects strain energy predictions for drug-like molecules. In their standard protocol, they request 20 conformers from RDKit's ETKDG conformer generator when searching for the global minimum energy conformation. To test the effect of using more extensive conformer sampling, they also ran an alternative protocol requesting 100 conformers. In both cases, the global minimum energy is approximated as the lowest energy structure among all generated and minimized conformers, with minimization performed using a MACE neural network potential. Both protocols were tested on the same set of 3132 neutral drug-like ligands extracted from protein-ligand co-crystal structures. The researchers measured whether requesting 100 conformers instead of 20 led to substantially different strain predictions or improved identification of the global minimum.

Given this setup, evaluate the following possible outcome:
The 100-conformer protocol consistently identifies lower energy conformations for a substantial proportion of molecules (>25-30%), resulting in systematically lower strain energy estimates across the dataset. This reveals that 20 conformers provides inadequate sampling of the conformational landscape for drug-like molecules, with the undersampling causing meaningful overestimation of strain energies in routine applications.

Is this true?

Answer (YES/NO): NO